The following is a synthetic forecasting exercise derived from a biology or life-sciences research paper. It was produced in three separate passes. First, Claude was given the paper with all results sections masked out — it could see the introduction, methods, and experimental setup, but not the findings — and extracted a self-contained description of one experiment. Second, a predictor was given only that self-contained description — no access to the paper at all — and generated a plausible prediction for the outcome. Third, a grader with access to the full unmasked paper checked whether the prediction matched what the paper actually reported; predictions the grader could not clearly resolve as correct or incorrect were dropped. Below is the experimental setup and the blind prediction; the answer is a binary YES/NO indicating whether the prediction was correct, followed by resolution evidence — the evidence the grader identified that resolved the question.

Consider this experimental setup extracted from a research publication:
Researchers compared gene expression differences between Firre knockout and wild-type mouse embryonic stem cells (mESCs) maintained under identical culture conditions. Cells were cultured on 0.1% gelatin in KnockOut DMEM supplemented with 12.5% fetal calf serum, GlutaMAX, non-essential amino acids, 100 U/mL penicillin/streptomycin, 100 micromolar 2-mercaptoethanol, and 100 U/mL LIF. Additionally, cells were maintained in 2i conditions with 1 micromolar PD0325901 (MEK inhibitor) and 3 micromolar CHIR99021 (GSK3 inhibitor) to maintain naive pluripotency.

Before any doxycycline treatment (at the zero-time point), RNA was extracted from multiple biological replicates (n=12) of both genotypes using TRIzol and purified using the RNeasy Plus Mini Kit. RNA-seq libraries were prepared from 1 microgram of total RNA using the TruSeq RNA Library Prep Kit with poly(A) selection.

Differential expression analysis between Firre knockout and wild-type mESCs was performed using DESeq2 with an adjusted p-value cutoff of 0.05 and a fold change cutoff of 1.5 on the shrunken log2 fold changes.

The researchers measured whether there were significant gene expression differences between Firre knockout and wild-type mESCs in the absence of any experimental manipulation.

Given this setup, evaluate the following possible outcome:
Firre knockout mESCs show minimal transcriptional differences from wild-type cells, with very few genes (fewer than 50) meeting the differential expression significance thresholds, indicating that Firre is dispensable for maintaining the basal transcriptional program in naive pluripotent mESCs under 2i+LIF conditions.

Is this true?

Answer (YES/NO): NO